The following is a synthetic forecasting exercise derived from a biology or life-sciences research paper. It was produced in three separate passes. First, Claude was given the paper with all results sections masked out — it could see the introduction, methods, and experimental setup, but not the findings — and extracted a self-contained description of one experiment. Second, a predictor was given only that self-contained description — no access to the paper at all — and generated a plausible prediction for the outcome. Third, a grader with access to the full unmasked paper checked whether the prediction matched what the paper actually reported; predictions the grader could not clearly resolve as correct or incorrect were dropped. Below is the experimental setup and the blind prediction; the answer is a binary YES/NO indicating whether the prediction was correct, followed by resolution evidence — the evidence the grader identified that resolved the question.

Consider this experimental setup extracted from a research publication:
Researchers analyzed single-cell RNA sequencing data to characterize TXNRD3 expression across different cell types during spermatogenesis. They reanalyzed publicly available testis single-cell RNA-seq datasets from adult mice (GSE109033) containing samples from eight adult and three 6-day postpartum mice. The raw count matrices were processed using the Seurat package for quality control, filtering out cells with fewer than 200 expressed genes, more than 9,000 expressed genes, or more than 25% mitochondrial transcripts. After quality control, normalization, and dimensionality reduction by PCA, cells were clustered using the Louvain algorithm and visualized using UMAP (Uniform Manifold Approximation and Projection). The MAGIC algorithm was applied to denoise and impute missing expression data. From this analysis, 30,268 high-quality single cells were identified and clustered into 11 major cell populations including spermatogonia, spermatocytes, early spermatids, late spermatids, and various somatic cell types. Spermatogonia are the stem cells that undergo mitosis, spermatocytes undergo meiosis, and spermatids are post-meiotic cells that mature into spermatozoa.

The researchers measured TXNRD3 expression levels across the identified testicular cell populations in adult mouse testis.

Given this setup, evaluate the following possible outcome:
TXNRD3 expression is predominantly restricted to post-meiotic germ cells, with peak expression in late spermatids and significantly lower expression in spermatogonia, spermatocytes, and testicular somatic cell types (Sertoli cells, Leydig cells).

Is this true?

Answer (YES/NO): NO